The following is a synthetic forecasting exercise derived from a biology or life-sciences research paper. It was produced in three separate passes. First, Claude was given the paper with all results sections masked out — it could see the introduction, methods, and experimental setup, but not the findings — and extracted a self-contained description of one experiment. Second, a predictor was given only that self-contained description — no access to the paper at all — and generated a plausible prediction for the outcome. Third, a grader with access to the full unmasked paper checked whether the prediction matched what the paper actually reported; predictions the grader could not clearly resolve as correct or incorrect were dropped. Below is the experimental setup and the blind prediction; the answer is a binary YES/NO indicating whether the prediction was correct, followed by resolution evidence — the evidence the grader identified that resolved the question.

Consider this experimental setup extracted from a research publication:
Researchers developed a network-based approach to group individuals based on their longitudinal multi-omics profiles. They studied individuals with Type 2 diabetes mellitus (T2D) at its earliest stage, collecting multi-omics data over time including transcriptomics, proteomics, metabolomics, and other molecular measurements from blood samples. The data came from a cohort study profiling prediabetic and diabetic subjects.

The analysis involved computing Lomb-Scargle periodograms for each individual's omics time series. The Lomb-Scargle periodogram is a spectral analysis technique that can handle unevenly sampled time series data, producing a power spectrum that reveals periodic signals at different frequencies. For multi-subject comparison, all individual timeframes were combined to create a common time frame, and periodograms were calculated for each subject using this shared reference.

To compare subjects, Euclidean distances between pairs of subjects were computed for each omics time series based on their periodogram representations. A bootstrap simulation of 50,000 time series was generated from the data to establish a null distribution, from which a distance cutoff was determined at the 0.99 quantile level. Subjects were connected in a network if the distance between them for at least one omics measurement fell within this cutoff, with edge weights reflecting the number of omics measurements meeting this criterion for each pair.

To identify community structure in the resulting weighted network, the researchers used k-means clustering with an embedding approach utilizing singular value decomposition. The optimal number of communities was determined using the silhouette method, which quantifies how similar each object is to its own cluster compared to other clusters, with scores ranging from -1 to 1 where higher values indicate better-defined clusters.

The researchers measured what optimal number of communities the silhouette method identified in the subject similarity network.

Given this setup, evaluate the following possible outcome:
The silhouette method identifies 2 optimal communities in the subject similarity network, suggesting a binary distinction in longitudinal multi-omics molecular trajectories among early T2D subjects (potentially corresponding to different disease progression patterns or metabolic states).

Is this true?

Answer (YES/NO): NO